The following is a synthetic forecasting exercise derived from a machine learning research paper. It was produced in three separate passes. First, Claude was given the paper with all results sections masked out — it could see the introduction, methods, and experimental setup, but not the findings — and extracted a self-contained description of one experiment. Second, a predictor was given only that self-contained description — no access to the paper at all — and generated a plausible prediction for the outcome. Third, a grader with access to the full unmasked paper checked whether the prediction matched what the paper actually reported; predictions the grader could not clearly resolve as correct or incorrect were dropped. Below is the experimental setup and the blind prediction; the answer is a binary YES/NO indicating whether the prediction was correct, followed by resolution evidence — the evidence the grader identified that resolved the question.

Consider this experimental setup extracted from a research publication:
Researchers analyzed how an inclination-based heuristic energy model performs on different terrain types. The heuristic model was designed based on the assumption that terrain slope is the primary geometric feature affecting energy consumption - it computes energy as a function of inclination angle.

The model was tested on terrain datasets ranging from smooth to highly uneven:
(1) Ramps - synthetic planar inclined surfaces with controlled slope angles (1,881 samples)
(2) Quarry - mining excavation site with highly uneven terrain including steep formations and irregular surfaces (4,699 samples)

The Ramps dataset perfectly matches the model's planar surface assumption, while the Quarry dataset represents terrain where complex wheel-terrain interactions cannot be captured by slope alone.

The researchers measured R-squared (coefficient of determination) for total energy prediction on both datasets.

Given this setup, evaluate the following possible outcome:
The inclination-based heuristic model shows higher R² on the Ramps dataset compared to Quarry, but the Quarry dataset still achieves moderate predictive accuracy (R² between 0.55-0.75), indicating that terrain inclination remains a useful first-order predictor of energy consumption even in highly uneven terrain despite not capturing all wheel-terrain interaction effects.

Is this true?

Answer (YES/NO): NO